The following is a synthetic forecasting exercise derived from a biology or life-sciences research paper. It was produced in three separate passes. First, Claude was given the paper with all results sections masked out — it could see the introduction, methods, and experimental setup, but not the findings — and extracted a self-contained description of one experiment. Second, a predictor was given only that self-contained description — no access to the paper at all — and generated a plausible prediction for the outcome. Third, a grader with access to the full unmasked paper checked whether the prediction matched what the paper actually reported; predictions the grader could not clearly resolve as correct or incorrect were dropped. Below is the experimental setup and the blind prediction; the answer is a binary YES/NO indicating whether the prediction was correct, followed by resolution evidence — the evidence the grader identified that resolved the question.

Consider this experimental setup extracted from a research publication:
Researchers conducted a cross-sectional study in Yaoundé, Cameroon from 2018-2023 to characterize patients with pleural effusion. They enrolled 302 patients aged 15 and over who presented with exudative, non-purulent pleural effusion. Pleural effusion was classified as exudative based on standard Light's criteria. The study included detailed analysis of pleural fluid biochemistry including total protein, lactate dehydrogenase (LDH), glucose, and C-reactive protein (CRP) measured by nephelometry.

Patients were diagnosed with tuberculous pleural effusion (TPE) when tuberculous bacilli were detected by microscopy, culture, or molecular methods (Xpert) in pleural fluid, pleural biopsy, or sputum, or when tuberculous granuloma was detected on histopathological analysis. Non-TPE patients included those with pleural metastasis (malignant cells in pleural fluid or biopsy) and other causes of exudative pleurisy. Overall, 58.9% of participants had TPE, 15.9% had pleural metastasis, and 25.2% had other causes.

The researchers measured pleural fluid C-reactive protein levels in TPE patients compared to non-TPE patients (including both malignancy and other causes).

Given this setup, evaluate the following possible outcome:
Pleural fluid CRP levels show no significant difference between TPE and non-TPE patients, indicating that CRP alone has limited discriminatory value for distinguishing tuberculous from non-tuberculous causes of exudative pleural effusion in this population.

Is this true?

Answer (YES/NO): NO